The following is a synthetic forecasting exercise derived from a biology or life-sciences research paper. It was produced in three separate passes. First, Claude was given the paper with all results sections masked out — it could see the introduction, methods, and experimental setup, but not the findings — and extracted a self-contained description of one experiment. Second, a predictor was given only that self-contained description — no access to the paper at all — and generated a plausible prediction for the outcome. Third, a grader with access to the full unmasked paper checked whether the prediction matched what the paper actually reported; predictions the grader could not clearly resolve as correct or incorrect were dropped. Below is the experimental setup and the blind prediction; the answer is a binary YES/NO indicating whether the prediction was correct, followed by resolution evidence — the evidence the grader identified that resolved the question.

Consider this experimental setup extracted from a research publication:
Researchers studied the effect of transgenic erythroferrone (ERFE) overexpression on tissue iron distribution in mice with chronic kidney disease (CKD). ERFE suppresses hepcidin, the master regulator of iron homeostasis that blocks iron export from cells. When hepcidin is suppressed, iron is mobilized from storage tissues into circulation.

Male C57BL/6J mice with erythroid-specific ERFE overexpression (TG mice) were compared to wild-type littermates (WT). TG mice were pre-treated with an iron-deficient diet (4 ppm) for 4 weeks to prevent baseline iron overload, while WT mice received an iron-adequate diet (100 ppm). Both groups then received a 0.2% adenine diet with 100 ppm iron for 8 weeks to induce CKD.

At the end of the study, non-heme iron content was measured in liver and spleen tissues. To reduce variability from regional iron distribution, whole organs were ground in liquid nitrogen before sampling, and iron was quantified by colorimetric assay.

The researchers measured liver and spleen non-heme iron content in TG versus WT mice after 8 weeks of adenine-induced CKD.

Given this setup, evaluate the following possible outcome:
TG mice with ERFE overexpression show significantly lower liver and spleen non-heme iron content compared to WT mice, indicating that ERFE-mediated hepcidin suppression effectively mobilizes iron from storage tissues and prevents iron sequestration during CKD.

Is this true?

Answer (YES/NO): NO